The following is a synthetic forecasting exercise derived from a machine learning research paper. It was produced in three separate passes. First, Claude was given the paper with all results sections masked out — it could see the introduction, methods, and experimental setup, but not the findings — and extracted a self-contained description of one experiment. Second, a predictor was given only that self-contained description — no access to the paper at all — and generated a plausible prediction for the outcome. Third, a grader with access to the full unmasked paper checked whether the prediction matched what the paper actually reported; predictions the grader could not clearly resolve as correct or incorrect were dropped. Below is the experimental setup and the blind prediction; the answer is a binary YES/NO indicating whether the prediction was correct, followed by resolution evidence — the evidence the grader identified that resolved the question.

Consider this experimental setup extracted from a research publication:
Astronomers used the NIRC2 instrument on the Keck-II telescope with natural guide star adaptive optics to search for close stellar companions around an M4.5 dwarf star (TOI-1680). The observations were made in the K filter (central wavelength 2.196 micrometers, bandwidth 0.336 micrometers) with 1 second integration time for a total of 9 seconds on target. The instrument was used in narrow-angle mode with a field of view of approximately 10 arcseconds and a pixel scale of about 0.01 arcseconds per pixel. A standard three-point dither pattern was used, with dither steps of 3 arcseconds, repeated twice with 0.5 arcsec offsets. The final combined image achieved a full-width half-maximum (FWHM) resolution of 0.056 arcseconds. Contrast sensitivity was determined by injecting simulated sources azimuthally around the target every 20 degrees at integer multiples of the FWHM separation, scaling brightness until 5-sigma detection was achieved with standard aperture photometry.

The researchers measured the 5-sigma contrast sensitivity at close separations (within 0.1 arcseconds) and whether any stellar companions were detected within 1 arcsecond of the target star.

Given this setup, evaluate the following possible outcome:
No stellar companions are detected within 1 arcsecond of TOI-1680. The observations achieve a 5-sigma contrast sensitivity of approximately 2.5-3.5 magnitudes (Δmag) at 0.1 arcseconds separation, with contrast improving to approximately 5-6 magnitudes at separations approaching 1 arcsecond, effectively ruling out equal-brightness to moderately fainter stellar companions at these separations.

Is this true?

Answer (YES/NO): NO